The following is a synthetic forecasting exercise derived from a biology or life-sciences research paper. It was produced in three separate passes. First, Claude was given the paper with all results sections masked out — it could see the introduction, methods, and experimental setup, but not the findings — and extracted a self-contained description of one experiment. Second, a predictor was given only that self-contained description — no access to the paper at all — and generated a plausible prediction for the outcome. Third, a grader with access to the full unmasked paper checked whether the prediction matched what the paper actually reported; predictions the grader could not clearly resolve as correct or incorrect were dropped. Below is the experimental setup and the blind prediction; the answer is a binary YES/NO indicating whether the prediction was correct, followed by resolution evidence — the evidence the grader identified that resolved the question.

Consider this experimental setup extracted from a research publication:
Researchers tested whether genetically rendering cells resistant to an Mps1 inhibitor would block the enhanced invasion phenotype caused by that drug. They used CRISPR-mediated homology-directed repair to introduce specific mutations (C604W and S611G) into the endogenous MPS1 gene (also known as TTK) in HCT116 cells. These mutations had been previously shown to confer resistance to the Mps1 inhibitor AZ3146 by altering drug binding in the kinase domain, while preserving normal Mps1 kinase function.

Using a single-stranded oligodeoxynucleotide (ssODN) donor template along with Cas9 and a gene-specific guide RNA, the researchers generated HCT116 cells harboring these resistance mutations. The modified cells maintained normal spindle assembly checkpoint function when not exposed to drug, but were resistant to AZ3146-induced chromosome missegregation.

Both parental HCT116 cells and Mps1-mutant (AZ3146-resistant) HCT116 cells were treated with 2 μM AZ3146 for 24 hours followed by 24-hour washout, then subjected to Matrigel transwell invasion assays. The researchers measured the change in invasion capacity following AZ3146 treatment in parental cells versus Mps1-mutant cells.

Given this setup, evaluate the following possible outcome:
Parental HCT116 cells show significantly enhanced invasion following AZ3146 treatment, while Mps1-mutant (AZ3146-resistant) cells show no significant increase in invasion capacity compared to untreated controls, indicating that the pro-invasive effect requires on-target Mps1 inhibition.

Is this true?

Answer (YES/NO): NO